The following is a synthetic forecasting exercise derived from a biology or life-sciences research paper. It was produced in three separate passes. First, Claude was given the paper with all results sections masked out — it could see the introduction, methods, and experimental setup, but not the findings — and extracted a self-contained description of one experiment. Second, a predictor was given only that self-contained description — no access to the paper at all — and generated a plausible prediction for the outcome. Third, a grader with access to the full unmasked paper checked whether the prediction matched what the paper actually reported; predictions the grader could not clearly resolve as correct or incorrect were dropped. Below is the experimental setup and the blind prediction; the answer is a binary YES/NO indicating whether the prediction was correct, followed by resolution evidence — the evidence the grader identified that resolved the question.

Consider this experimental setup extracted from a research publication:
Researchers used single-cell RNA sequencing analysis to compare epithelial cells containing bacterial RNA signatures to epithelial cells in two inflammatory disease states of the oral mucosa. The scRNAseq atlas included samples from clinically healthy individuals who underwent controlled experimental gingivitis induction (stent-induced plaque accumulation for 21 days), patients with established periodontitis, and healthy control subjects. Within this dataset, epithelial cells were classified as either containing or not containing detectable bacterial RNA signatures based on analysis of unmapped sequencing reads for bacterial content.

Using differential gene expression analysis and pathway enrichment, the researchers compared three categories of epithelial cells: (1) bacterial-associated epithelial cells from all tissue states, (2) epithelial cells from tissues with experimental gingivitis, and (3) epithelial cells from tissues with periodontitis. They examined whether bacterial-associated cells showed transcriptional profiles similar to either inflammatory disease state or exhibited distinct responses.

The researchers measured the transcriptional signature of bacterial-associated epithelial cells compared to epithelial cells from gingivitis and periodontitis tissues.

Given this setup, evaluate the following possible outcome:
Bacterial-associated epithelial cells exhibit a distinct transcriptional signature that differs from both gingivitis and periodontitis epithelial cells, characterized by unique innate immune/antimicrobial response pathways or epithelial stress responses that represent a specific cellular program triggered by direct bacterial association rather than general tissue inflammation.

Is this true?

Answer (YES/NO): YES